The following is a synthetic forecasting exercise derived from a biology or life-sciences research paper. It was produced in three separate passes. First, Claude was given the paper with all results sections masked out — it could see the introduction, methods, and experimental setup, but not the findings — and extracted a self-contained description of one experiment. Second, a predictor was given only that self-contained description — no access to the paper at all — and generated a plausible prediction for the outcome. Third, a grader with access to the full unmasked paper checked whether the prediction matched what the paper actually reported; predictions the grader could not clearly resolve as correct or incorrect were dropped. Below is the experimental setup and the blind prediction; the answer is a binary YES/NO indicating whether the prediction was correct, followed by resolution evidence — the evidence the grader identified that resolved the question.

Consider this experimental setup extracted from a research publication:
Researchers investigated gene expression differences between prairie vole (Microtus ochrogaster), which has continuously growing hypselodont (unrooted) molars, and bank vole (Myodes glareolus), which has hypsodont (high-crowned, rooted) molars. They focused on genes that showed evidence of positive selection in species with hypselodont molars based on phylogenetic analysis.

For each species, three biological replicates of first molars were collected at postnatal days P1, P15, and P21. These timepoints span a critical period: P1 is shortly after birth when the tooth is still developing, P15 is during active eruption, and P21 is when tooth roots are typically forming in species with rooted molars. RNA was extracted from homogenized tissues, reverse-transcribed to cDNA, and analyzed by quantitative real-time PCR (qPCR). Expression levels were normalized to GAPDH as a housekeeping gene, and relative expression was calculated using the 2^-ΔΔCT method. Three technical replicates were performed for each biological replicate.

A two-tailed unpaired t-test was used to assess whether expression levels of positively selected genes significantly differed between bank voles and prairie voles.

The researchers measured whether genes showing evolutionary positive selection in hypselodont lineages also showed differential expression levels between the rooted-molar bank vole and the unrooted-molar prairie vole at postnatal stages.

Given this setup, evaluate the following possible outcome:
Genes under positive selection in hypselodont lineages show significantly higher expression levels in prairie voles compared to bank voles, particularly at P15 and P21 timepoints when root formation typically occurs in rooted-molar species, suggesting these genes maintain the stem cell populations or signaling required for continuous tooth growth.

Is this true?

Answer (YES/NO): NO